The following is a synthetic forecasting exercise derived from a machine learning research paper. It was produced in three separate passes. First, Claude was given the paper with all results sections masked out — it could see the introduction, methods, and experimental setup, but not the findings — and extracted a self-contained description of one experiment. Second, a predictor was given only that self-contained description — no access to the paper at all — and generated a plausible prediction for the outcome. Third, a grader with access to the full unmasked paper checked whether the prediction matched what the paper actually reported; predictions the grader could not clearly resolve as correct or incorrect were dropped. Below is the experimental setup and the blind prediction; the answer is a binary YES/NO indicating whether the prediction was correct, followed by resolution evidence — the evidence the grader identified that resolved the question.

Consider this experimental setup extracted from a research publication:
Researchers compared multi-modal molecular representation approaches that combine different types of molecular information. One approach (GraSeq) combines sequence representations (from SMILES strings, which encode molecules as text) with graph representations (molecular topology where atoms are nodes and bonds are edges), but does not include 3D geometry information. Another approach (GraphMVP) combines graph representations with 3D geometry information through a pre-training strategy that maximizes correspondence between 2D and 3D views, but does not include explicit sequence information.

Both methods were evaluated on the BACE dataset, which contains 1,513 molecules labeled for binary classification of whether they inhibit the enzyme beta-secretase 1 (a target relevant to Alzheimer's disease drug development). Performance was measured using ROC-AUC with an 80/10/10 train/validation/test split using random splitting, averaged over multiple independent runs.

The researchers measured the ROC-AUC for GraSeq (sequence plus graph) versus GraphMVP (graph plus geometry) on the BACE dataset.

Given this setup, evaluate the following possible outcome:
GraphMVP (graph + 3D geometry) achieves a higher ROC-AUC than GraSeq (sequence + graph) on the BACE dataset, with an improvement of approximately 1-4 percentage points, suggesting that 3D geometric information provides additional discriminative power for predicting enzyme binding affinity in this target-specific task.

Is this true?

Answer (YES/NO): NO